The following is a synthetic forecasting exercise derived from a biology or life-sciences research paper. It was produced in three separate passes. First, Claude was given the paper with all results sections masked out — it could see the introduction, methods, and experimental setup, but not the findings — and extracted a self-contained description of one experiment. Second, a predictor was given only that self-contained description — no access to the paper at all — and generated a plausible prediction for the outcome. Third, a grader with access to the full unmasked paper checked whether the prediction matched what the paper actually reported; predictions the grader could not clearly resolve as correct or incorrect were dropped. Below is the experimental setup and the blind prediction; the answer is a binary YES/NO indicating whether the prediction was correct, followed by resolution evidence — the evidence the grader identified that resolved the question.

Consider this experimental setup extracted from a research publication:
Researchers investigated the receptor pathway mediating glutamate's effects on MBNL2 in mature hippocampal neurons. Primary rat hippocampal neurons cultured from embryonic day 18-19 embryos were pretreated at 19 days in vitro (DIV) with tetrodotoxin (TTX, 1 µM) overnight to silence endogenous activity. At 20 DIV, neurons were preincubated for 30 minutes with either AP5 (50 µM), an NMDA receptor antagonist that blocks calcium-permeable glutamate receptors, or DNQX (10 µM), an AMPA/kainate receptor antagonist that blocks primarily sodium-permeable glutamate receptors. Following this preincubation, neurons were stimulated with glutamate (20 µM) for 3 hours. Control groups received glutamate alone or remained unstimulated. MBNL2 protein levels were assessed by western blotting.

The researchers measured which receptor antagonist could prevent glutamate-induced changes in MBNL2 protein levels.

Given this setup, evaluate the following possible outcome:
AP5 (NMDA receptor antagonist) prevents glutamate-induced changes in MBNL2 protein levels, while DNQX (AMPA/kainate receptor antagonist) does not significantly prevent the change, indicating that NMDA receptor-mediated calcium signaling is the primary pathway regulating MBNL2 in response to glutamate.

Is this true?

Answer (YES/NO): YES